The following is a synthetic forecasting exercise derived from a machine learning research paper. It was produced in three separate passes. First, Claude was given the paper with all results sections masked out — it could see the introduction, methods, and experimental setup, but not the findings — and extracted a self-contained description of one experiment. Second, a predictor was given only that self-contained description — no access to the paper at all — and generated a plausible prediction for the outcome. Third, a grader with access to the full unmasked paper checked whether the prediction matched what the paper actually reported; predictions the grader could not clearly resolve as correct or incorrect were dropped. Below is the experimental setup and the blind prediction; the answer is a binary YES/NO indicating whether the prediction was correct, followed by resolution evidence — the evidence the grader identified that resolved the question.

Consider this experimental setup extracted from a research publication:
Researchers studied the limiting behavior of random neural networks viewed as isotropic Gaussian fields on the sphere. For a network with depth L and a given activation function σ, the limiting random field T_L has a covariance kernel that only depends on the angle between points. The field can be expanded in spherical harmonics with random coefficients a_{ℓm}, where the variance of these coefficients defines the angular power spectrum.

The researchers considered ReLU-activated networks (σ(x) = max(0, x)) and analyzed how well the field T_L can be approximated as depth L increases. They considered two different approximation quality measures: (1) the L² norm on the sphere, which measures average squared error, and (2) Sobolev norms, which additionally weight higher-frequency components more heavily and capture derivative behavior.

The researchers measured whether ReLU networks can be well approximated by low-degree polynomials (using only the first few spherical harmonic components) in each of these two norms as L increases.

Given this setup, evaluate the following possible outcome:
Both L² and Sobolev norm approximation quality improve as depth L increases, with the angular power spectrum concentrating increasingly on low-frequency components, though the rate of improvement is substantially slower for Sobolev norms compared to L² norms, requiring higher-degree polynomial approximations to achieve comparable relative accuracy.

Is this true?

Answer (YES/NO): NO